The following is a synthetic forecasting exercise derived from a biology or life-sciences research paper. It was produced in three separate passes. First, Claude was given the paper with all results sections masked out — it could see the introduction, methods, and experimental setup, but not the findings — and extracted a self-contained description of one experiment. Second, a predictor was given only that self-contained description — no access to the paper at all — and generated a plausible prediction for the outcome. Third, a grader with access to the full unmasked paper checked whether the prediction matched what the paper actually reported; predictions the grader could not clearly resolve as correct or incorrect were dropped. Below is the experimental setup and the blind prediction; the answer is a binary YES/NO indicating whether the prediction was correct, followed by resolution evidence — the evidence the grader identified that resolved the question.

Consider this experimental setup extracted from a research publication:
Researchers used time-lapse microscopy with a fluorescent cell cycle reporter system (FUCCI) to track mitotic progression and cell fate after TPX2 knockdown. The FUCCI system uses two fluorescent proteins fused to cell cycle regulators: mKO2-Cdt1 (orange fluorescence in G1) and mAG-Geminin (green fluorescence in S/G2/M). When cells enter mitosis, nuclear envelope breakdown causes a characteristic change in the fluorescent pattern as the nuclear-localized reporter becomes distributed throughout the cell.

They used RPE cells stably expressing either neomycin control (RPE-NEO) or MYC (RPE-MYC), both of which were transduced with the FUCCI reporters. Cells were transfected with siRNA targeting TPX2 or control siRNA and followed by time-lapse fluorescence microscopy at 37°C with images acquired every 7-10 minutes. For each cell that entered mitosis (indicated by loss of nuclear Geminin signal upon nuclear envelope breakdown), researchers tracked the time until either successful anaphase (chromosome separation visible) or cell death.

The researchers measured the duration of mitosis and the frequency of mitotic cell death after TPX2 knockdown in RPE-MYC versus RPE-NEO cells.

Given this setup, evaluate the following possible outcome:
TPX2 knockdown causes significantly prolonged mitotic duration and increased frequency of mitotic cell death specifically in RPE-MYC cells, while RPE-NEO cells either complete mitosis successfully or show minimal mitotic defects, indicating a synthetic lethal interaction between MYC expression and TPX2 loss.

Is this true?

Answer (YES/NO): YES